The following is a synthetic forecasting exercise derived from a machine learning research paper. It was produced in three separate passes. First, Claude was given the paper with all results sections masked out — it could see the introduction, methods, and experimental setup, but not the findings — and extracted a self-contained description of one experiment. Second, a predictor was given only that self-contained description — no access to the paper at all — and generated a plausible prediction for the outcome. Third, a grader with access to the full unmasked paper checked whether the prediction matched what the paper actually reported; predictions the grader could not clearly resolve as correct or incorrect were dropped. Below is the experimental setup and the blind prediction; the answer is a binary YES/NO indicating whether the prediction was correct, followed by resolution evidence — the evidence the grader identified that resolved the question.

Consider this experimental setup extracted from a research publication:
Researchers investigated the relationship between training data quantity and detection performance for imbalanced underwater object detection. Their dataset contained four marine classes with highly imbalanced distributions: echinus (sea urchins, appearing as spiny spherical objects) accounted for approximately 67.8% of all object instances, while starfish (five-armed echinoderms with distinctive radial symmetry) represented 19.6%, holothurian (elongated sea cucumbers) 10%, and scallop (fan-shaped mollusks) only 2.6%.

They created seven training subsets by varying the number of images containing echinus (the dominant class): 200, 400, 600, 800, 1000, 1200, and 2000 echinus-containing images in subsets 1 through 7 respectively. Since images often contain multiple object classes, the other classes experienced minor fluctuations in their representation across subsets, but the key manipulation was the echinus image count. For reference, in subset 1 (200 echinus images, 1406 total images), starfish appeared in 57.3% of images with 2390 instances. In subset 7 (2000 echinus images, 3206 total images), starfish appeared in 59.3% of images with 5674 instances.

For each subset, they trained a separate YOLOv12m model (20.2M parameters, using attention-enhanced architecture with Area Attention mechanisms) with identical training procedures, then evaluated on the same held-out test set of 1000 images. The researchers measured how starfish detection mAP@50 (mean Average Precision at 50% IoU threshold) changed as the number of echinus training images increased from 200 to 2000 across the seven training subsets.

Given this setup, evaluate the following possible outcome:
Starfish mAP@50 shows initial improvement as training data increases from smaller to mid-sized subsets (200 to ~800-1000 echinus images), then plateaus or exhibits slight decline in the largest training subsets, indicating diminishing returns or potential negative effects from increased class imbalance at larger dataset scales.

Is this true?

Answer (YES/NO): NO